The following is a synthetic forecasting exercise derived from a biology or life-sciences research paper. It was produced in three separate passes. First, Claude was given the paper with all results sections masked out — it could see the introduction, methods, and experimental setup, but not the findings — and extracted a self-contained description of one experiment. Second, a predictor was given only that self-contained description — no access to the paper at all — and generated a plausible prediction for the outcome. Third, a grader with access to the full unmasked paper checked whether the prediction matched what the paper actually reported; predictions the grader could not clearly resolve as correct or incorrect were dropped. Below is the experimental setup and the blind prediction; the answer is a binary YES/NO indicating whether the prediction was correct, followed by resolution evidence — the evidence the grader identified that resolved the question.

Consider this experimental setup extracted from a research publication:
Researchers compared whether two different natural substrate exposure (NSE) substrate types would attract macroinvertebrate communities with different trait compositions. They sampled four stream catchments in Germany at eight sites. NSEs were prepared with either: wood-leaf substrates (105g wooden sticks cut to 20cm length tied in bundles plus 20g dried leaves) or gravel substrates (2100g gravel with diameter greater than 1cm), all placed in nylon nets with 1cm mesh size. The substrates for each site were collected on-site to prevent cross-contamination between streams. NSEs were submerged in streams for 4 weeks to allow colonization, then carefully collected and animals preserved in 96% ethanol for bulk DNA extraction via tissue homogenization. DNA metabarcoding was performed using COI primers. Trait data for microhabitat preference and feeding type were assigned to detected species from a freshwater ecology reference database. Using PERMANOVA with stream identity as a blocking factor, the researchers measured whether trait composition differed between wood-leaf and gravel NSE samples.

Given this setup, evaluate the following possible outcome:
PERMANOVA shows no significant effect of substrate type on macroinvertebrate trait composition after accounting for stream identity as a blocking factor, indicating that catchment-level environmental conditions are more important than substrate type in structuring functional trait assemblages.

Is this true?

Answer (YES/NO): YES